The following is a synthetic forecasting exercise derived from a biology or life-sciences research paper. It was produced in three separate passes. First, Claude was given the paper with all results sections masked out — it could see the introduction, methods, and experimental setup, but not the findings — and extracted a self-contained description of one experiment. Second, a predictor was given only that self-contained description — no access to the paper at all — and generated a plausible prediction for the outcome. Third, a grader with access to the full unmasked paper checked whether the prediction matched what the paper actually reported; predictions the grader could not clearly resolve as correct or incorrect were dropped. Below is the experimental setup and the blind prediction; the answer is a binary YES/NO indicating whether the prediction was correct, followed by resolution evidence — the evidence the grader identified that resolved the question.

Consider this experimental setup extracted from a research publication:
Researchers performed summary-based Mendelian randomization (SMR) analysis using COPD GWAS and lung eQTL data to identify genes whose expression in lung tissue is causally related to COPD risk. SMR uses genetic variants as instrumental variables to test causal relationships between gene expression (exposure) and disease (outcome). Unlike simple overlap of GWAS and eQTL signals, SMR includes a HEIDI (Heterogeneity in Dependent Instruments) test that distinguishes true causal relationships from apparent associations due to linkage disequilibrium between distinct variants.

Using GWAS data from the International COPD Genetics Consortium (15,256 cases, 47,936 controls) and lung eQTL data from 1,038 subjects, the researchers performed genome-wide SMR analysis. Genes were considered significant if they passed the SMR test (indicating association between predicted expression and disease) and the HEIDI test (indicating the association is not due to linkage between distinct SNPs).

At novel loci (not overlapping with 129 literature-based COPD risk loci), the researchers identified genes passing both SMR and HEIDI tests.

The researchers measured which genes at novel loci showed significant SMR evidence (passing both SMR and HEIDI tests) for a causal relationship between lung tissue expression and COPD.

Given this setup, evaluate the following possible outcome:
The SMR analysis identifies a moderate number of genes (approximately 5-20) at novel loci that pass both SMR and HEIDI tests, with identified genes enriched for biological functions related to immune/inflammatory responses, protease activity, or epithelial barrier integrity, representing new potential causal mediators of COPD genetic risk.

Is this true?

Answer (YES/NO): NO